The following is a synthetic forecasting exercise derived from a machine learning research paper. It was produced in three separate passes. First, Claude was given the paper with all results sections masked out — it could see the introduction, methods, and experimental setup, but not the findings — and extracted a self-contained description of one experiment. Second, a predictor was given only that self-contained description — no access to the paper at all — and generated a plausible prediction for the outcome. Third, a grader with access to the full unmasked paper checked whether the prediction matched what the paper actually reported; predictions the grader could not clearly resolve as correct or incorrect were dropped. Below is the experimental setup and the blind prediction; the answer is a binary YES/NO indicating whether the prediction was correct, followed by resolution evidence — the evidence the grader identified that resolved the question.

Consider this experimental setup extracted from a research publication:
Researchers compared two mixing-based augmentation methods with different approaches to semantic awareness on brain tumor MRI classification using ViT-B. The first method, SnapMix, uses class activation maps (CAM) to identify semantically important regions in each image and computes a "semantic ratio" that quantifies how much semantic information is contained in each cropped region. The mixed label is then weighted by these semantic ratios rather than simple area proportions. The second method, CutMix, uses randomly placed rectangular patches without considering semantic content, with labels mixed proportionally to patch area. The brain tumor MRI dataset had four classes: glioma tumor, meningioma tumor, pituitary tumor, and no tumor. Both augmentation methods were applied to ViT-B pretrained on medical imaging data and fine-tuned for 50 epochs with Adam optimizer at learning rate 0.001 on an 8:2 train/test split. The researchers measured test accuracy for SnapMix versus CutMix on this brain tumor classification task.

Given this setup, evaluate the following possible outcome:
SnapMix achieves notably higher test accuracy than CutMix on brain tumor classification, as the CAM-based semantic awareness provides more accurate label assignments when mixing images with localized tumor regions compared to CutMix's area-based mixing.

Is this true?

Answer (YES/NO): YES